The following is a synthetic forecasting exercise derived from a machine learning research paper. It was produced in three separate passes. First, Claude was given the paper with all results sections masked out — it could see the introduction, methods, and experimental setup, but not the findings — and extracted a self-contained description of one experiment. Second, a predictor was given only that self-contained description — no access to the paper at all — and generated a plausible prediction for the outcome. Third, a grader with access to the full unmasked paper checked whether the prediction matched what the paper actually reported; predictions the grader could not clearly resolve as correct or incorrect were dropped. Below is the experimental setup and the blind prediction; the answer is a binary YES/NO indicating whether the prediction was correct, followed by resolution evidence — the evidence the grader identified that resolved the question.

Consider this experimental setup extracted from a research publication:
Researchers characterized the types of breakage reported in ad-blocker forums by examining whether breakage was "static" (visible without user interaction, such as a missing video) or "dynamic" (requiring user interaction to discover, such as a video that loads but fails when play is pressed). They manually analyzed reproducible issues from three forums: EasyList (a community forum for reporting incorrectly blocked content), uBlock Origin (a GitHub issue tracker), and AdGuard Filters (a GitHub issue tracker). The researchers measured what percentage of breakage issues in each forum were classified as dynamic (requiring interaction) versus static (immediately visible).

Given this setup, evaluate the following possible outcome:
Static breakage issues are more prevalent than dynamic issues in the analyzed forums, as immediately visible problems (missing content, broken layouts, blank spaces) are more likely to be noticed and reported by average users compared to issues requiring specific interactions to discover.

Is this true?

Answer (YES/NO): YES